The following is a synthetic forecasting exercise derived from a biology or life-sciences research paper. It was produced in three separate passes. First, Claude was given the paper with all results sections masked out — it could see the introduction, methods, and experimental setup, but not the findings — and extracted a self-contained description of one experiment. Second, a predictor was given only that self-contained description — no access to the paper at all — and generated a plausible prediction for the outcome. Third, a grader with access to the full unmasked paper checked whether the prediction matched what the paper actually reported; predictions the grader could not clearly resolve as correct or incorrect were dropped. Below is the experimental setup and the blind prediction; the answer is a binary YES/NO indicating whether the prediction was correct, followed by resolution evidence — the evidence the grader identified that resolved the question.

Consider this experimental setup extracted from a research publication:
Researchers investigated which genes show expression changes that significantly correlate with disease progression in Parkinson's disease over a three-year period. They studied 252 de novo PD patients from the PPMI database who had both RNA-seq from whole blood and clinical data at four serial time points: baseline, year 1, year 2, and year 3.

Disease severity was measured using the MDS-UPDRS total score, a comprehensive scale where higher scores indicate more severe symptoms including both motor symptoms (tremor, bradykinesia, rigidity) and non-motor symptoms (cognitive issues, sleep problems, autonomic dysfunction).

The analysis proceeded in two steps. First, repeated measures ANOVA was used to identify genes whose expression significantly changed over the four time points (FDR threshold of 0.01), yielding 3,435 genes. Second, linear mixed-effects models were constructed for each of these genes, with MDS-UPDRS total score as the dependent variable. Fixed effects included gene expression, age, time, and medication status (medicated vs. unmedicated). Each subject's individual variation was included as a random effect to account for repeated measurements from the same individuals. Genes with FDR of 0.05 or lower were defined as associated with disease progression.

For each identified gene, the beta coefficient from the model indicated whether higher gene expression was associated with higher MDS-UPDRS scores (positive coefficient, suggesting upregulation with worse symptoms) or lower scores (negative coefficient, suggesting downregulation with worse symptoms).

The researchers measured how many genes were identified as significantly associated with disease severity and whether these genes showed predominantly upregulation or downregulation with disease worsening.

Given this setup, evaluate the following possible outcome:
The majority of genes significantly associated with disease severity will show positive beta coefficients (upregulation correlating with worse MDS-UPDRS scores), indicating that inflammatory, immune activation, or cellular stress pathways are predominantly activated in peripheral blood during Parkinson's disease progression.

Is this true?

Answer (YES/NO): NO